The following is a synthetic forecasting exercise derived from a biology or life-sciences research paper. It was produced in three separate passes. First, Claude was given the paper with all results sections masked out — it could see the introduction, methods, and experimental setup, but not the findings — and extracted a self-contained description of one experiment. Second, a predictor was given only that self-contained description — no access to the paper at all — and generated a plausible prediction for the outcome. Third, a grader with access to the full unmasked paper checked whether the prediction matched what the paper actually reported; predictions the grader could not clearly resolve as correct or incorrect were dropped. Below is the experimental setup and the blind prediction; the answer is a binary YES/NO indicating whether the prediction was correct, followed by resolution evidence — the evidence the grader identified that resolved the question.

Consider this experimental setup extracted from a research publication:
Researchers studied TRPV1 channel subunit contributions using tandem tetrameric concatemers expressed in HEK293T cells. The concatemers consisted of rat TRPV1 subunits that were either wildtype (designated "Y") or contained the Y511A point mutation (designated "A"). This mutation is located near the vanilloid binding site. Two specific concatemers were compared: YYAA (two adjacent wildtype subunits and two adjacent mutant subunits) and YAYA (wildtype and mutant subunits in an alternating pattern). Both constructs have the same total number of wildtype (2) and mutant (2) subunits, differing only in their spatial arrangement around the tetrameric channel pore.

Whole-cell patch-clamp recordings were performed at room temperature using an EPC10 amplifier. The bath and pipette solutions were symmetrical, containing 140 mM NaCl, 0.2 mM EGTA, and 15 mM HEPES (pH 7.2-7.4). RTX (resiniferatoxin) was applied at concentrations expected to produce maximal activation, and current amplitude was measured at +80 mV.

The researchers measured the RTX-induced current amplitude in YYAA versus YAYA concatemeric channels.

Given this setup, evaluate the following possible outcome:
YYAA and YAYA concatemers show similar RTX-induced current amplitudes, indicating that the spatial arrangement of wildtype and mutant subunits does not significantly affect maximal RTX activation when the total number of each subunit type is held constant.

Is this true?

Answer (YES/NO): YES